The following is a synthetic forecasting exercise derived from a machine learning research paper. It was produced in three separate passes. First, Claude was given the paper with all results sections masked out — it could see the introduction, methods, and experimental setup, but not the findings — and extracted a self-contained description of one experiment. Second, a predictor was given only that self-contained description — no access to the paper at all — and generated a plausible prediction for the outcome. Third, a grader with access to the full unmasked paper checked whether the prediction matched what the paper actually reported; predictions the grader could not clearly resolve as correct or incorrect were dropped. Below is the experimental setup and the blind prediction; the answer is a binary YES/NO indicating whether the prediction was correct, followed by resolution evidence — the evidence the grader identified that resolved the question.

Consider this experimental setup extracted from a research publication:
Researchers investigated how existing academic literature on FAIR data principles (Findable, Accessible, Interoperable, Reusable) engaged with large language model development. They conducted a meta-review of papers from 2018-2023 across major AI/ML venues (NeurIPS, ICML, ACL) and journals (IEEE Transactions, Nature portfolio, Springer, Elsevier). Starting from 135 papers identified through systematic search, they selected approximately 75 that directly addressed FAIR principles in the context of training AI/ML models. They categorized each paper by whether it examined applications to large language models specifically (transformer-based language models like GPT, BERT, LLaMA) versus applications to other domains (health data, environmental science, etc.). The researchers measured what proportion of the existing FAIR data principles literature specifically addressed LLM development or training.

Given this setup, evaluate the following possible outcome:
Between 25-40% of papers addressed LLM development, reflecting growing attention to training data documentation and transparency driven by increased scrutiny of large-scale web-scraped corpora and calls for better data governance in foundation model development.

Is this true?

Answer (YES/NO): NO